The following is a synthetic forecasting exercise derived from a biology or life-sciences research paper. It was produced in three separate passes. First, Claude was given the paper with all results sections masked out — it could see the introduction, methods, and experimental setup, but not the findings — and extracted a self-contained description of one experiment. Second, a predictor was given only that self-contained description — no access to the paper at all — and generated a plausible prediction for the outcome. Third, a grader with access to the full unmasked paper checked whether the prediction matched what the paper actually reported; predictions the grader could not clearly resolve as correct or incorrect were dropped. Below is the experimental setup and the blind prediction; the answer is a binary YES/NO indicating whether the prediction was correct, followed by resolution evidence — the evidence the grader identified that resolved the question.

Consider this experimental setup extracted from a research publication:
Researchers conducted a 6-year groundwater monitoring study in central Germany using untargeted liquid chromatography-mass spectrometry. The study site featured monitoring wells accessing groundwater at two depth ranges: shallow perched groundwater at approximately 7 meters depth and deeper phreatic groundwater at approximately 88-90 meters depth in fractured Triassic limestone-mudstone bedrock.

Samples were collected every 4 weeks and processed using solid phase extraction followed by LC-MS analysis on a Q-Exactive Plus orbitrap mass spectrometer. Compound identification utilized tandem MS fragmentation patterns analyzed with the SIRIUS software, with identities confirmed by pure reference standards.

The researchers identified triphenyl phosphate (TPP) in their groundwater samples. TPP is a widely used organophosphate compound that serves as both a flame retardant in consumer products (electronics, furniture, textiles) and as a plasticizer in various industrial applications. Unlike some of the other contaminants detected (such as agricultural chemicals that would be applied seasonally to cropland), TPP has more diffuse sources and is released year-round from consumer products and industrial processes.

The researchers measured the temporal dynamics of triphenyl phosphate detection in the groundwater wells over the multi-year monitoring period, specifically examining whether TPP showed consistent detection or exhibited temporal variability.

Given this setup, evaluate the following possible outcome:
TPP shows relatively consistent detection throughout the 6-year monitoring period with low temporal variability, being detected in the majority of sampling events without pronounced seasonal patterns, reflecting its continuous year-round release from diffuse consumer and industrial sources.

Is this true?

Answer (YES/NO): NO